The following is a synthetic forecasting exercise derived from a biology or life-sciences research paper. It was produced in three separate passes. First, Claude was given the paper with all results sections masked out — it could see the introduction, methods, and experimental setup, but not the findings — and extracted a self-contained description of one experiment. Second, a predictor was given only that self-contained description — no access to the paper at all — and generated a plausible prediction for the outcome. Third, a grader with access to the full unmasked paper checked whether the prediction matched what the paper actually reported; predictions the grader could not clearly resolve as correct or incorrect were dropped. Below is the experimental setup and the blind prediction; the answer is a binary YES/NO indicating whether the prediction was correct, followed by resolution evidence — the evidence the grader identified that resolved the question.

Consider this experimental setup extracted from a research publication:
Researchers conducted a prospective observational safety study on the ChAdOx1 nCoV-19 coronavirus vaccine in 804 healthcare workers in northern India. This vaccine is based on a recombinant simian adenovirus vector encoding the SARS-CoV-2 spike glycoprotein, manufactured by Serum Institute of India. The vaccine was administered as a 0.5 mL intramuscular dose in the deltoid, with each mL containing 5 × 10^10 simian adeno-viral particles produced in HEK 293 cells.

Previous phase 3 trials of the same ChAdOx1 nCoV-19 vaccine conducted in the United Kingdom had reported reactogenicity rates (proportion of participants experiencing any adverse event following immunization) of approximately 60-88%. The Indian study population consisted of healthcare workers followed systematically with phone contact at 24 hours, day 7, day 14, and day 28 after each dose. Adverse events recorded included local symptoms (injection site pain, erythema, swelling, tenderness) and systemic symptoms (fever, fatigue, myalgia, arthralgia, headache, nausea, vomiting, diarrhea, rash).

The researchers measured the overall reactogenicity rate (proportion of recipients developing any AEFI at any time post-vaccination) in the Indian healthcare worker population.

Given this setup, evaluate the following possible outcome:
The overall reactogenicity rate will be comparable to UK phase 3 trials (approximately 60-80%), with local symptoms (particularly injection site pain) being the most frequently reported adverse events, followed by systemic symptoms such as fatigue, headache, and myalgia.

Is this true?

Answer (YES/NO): NO